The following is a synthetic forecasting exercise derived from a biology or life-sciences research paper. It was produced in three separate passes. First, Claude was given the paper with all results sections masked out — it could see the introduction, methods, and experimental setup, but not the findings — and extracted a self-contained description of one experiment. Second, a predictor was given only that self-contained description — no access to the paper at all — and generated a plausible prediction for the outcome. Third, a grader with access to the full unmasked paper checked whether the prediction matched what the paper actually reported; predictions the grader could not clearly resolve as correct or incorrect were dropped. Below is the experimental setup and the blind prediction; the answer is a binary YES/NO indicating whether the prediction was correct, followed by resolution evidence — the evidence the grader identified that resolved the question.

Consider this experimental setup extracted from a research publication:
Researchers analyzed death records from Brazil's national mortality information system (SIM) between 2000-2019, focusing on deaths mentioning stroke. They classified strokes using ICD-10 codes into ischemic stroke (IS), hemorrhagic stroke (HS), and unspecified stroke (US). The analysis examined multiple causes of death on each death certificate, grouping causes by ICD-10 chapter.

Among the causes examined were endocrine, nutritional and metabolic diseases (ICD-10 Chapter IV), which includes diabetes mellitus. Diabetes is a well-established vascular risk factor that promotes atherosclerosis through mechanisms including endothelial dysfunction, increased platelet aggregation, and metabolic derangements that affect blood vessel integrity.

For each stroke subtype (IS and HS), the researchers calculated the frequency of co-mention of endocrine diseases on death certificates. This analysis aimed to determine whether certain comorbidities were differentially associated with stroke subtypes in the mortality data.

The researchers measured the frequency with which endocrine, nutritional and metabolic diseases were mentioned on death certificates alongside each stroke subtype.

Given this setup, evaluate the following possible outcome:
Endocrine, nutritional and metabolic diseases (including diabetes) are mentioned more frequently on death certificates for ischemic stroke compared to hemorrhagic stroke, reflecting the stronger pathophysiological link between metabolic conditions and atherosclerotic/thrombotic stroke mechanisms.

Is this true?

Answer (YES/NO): YES